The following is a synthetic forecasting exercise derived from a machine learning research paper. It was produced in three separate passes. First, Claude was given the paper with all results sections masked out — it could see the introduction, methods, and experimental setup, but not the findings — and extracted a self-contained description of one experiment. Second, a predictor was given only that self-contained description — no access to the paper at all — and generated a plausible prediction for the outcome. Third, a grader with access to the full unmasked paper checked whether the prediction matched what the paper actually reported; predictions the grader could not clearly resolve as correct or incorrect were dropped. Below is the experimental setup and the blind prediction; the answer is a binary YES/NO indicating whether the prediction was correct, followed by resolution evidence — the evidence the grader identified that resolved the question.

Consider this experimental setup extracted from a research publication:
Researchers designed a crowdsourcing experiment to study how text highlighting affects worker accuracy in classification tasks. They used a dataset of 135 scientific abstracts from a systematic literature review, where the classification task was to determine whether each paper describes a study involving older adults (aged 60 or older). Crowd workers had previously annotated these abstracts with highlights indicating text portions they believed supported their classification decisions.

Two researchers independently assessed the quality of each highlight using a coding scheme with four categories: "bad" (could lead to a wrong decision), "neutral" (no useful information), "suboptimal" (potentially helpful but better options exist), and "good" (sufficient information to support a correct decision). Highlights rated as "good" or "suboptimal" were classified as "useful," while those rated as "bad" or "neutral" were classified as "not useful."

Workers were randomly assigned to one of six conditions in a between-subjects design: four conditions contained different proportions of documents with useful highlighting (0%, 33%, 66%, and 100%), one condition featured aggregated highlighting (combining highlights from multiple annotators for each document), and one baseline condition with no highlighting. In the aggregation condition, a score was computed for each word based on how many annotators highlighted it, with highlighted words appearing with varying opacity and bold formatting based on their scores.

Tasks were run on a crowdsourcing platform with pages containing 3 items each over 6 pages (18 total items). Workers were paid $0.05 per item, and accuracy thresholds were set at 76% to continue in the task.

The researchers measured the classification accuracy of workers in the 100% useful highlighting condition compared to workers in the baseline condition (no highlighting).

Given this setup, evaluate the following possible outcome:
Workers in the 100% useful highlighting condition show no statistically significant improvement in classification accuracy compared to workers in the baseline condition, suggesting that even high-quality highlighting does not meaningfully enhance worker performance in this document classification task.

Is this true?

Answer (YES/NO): YES